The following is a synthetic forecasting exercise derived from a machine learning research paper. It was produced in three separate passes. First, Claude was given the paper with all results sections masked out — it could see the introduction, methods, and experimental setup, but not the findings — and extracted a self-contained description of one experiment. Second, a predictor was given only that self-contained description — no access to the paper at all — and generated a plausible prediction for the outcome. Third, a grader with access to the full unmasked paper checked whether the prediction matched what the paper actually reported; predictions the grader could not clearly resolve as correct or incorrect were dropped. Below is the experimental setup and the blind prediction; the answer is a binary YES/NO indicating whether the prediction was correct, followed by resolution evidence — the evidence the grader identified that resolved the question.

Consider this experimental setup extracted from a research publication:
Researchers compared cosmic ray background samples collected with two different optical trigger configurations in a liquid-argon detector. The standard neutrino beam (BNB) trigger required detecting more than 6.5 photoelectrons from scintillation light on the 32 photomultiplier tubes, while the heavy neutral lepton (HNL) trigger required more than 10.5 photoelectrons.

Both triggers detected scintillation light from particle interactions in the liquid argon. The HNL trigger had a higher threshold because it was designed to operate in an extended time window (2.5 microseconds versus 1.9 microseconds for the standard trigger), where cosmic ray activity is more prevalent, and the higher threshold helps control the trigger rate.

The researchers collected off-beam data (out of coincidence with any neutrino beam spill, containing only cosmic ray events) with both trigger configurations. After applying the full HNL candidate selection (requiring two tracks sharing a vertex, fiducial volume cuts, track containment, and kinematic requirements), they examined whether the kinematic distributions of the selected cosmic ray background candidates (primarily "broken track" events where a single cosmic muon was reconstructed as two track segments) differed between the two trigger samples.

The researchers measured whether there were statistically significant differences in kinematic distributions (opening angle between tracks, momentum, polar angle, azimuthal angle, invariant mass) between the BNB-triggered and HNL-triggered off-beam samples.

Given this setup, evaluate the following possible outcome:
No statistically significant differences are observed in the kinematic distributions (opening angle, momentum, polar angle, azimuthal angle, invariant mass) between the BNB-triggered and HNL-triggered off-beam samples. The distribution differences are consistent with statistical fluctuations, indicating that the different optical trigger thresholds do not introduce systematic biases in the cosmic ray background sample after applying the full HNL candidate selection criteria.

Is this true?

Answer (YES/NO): YES